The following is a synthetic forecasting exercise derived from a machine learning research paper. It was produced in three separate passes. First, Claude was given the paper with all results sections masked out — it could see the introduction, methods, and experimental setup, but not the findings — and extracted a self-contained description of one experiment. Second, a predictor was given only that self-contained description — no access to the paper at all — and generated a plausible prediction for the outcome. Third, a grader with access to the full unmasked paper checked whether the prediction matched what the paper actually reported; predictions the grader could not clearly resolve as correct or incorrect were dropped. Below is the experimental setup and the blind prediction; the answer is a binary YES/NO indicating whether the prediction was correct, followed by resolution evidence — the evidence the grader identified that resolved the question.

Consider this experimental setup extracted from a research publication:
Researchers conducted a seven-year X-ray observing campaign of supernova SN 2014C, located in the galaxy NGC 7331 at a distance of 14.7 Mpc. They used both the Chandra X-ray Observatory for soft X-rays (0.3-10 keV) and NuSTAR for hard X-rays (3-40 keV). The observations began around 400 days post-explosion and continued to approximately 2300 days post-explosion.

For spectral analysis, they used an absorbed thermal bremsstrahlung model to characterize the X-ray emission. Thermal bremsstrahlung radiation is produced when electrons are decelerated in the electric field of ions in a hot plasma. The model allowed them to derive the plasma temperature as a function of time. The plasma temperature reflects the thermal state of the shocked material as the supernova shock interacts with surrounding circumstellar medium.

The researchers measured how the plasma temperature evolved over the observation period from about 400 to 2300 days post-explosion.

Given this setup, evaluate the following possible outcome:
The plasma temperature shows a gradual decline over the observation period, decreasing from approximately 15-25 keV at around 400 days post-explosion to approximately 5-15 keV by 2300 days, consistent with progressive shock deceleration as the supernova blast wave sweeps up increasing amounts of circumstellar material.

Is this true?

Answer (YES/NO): NO